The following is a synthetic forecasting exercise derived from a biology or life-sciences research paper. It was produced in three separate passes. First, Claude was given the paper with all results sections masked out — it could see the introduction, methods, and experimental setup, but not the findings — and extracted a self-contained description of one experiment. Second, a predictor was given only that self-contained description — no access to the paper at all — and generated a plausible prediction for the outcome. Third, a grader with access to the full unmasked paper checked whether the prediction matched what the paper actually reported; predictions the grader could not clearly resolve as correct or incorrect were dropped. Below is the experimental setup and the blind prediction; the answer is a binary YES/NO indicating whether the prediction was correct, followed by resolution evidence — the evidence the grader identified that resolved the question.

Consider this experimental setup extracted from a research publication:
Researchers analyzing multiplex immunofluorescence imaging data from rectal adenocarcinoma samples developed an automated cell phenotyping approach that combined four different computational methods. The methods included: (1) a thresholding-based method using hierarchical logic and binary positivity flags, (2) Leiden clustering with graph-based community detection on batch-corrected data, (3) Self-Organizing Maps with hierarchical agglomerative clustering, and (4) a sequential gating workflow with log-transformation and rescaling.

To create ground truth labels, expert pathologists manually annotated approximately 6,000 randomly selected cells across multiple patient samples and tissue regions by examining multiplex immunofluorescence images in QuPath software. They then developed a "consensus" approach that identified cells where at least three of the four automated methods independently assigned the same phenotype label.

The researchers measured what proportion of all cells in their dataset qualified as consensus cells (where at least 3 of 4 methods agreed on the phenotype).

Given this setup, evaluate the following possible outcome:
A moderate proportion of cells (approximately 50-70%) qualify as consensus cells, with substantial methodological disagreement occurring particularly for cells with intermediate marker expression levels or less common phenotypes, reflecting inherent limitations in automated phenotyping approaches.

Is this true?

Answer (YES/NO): YES